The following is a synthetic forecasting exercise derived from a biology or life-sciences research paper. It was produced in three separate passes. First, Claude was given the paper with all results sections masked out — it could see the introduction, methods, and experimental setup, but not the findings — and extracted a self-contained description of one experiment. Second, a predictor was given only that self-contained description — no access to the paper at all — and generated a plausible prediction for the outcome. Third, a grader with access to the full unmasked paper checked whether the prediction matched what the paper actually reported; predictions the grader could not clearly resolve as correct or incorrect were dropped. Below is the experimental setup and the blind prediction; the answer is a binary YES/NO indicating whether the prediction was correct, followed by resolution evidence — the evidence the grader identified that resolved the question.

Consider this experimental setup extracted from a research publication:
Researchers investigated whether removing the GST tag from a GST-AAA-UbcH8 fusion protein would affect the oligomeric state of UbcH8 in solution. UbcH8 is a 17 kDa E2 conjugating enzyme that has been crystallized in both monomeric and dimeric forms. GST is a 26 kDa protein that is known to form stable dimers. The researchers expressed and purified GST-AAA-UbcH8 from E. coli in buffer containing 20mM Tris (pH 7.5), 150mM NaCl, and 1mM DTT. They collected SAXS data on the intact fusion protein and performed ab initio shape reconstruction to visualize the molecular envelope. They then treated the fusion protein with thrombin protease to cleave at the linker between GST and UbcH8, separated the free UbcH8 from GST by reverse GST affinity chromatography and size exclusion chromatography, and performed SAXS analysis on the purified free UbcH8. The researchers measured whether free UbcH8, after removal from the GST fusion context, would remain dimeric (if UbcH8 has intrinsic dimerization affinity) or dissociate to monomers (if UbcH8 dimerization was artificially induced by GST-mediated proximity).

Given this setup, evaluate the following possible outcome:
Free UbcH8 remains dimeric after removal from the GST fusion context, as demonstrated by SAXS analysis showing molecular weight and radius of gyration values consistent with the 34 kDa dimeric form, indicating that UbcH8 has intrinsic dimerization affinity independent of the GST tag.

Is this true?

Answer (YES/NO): YES